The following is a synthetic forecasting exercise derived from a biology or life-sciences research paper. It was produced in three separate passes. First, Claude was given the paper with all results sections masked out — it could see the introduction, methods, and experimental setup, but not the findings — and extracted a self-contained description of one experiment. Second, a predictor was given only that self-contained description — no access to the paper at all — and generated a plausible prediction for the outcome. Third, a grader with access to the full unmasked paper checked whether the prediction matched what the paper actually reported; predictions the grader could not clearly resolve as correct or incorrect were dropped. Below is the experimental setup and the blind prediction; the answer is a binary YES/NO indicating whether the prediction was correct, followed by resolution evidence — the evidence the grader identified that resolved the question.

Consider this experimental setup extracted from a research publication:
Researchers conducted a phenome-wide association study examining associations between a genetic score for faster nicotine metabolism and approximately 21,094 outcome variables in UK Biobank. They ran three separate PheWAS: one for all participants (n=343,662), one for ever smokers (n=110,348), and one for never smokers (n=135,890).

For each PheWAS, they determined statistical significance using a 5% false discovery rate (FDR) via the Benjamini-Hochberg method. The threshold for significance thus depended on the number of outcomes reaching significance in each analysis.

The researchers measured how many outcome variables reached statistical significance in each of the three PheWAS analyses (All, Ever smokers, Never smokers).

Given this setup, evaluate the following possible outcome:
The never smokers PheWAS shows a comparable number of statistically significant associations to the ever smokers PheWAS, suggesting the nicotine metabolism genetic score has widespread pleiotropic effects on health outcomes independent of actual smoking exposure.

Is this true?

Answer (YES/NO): NO